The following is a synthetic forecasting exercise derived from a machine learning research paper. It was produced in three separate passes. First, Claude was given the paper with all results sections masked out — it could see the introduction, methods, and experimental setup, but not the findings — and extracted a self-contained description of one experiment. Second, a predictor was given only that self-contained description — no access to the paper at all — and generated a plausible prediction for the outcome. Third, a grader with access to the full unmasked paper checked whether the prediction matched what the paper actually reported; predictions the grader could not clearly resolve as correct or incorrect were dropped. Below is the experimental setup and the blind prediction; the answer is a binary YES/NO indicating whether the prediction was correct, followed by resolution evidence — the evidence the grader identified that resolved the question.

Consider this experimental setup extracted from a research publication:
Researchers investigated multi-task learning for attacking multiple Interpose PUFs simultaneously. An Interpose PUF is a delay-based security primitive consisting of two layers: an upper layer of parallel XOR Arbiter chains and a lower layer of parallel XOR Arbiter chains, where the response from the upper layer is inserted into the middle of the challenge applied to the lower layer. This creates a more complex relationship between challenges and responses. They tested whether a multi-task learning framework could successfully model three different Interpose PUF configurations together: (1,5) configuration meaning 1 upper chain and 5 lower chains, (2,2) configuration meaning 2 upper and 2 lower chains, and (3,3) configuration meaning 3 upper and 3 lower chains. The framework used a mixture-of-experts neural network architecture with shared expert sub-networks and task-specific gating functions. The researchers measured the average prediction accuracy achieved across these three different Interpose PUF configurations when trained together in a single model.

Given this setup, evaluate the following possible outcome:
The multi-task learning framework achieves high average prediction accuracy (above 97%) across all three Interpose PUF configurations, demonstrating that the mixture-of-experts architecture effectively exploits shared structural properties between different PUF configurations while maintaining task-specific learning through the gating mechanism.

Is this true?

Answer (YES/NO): NO